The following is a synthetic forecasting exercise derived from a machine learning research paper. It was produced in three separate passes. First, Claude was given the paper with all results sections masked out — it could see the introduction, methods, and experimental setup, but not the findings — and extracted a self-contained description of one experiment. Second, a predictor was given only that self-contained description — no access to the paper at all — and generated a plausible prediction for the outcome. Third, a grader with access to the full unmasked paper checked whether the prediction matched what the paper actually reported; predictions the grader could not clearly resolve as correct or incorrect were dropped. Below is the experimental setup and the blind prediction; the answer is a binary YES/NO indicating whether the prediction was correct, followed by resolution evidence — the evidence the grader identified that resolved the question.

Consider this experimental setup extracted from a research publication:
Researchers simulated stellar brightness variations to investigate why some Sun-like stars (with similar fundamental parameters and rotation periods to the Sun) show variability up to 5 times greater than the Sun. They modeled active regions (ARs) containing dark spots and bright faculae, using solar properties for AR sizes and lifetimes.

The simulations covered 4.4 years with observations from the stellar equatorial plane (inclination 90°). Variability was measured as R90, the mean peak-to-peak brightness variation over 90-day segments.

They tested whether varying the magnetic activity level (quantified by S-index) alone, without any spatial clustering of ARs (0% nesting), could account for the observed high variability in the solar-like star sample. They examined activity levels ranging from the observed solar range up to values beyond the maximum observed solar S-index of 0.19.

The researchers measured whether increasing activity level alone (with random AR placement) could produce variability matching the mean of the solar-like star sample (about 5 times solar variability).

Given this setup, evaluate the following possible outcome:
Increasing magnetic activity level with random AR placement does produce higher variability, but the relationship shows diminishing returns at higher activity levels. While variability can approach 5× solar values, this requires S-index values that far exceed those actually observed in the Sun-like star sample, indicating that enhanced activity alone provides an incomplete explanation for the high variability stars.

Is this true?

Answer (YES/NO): NO